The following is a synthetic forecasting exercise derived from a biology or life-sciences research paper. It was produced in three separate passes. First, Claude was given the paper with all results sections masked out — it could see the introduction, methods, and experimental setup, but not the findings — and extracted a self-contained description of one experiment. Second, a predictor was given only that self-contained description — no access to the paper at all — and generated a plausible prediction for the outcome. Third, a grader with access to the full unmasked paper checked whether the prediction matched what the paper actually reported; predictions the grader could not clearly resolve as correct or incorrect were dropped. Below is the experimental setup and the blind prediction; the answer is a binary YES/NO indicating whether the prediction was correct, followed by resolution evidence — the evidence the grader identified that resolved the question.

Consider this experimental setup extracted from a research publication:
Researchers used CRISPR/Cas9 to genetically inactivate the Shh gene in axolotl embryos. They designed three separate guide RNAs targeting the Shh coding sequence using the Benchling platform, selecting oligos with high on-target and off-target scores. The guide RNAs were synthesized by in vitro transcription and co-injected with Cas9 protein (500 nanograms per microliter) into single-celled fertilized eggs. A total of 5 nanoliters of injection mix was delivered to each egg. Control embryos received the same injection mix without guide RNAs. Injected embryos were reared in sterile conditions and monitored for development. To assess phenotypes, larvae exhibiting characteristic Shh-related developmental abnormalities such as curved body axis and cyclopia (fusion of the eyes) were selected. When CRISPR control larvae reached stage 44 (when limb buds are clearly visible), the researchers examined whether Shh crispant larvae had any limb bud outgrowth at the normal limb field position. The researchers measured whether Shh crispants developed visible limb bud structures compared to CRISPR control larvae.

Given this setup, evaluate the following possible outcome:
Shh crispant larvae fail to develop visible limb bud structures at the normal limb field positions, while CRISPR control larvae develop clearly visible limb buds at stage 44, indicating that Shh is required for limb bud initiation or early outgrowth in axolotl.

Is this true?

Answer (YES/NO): YES